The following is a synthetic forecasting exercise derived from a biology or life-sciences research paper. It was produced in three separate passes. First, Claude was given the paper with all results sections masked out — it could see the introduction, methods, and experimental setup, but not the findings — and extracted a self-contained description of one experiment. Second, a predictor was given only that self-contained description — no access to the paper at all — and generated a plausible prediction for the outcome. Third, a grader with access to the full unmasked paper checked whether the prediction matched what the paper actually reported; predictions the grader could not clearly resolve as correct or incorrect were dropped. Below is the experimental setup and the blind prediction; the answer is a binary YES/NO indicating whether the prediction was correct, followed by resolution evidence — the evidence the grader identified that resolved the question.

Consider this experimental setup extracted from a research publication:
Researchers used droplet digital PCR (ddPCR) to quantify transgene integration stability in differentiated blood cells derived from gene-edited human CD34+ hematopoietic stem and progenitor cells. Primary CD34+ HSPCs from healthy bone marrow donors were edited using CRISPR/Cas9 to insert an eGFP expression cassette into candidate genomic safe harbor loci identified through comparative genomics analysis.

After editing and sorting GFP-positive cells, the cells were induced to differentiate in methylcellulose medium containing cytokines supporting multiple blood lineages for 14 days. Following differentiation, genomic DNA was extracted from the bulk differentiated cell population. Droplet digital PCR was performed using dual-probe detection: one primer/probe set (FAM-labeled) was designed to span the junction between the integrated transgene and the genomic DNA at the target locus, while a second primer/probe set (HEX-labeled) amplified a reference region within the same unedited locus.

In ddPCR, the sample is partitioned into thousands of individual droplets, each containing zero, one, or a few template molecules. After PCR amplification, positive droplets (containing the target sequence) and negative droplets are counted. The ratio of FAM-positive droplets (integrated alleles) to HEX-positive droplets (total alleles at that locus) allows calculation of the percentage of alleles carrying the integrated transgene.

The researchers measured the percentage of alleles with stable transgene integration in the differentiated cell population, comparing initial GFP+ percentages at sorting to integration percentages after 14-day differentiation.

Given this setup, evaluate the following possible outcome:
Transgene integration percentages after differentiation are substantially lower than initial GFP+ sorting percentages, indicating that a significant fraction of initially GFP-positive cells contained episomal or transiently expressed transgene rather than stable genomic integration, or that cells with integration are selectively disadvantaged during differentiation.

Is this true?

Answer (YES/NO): NO